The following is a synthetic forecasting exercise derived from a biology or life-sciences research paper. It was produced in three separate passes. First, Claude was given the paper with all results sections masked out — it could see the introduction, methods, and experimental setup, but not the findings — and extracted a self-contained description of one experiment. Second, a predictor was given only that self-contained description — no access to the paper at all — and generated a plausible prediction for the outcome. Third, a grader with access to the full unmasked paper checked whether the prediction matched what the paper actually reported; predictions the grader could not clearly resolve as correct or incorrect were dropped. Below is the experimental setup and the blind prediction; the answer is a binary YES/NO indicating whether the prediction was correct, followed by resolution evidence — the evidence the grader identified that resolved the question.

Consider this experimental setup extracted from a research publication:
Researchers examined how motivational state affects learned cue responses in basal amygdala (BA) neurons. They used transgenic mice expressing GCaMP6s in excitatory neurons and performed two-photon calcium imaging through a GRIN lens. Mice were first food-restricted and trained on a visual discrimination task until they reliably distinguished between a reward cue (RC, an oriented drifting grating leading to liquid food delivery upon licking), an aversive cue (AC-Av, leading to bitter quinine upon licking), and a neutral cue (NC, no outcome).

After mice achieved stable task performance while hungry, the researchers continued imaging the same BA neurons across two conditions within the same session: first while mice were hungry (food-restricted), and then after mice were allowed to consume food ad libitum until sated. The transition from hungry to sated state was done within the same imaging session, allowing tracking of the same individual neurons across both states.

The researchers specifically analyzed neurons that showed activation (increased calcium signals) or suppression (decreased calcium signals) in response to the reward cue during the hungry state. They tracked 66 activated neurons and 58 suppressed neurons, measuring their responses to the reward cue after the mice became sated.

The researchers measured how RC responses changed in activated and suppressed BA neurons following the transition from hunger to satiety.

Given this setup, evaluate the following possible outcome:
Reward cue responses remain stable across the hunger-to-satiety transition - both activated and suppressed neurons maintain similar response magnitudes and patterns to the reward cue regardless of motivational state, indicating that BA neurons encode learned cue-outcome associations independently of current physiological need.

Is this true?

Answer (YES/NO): NO